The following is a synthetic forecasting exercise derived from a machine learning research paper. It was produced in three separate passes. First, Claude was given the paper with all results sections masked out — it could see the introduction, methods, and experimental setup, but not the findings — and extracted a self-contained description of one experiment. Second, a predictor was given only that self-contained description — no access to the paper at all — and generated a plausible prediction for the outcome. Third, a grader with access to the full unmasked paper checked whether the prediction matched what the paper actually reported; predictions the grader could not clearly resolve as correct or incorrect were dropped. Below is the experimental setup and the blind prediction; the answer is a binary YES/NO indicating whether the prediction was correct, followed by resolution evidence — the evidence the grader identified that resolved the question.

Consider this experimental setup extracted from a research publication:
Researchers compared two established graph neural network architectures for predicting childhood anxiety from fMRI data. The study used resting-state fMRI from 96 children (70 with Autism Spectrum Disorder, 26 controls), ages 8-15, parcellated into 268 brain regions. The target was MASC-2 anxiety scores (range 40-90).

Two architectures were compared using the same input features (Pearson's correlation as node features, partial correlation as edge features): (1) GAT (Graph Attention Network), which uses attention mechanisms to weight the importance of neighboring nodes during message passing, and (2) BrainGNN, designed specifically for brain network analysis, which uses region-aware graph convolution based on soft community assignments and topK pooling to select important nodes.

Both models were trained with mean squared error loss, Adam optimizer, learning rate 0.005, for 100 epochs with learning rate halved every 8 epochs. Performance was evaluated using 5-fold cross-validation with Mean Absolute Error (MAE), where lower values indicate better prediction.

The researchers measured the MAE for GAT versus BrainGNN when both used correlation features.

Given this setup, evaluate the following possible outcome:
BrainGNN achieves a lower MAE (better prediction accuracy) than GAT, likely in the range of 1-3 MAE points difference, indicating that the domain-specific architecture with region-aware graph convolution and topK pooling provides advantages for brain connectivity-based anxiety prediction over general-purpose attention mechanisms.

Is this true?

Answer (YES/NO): NO